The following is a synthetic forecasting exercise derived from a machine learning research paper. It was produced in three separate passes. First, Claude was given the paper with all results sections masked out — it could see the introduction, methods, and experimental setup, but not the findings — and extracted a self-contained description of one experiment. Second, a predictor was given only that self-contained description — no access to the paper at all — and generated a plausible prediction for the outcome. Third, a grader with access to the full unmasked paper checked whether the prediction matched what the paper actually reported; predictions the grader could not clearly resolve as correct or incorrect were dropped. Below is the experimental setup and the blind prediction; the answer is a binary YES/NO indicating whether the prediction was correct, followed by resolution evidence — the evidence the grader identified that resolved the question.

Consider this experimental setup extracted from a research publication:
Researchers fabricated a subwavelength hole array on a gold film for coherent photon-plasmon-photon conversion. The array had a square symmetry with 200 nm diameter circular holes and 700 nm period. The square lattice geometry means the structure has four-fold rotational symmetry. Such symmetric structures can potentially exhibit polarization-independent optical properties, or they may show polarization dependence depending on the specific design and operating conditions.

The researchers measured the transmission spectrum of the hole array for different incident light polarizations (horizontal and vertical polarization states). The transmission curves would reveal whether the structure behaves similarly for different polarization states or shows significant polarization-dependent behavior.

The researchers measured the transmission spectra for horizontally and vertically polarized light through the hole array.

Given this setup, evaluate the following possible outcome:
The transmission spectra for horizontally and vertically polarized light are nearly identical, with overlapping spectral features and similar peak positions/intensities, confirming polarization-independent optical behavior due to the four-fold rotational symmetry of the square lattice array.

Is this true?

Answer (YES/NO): YES